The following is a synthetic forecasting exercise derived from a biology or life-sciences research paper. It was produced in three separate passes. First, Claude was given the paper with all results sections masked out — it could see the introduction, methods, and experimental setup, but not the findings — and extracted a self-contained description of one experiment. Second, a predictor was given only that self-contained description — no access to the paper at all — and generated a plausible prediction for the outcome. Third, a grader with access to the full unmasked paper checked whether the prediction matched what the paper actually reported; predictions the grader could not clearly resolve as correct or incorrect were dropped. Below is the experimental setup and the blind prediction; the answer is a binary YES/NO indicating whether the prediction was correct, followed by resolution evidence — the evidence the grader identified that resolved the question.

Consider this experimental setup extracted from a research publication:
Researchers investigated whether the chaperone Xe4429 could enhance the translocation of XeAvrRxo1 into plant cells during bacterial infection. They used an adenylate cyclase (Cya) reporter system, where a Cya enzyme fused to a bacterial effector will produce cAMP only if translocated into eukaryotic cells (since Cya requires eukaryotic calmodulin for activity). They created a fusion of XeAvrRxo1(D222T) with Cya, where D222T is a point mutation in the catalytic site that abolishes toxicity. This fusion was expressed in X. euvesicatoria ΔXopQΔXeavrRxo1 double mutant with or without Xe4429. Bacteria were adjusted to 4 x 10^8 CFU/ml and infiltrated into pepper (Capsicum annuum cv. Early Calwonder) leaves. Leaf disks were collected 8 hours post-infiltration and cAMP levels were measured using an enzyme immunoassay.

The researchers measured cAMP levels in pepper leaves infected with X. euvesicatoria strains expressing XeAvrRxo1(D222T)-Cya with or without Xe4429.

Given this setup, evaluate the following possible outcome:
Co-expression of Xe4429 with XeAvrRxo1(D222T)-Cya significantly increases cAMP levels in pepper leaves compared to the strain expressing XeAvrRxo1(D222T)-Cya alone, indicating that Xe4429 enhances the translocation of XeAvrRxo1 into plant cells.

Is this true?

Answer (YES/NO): YES